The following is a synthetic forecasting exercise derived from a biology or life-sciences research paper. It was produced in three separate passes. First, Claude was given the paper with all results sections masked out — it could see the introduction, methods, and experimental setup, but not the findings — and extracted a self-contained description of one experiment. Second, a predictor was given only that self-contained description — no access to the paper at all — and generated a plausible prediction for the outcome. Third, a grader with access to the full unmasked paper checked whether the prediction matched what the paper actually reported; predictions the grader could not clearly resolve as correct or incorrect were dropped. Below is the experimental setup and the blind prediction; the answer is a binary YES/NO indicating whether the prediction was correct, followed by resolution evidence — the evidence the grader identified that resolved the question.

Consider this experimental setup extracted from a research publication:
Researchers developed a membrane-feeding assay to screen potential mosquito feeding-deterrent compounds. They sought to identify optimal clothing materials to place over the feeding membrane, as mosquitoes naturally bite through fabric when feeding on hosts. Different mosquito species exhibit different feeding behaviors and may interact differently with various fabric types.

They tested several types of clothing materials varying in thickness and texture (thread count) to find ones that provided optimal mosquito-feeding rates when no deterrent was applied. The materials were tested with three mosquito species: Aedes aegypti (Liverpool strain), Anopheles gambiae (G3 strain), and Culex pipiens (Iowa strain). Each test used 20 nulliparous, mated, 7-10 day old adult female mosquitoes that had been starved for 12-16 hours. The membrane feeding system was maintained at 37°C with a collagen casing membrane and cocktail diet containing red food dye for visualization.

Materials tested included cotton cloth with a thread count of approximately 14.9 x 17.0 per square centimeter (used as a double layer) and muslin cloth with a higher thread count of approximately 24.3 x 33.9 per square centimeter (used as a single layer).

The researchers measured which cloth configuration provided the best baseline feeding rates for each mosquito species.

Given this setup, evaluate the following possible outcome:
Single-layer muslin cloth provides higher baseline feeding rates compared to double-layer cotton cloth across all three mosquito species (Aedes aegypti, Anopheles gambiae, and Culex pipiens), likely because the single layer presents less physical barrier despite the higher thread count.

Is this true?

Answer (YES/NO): NO